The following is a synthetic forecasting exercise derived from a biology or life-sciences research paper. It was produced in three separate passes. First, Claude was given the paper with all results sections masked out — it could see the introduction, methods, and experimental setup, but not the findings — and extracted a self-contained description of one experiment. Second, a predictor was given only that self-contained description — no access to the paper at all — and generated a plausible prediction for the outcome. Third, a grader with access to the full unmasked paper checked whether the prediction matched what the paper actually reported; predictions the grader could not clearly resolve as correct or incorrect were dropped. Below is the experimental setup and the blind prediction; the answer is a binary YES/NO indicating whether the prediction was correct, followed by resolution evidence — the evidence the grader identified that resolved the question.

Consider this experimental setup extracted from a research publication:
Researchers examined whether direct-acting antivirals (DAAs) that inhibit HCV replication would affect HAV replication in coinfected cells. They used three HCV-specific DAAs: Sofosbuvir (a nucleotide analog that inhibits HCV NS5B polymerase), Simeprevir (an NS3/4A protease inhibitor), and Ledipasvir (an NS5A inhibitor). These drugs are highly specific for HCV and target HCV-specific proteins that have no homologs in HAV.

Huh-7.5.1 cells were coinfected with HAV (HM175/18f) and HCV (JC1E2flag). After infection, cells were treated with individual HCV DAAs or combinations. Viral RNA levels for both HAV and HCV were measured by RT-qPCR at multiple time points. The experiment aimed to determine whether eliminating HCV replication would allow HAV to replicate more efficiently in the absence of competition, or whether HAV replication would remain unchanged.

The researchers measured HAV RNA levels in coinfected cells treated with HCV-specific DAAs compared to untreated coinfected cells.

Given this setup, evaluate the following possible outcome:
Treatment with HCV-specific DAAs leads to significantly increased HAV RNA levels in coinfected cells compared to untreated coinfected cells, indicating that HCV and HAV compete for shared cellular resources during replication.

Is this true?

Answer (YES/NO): YES